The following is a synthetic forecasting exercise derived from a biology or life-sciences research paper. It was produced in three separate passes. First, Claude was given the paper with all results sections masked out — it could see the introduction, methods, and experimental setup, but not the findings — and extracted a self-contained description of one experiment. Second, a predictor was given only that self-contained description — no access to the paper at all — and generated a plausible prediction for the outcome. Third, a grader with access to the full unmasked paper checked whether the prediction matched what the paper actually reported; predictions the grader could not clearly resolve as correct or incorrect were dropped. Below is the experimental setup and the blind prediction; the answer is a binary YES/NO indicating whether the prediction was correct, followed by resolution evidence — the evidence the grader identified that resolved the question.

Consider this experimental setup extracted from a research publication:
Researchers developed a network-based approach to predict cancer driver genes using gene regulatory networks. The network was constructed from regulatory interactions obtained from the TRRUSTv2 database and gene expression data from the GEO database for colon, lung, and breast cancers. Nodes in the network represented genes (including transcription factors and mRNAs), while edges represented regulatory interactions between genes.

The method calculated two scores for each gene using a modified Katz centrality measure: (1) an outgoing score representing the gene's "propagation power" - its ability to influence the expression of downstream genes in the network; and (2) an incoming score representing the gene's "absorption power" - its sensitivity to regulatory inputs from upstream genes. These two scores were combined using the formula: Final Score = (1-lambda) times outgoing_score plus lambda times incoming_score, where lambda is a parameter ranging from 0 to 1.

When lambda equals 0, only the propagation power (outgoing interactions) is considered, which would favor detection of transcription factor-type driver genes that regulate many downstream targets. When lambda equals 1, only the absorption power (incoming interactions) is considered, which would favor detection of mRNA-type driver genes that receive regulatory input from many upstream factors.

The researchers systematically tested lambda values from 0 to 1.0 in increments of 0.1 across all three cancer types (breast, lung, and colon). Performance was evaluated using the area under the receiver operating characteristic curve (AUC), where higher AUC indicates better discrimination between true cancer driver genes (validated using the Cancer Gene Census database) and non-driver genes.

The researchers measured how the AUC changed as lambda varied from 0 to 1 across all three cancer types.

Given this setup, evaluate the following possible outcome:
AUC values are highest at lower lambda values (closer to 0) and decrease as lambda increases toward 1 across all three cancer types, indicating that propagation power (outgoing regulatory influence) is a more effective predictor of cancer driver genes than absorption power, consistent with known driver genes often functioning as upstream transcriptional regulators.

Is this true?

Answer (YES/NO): NO